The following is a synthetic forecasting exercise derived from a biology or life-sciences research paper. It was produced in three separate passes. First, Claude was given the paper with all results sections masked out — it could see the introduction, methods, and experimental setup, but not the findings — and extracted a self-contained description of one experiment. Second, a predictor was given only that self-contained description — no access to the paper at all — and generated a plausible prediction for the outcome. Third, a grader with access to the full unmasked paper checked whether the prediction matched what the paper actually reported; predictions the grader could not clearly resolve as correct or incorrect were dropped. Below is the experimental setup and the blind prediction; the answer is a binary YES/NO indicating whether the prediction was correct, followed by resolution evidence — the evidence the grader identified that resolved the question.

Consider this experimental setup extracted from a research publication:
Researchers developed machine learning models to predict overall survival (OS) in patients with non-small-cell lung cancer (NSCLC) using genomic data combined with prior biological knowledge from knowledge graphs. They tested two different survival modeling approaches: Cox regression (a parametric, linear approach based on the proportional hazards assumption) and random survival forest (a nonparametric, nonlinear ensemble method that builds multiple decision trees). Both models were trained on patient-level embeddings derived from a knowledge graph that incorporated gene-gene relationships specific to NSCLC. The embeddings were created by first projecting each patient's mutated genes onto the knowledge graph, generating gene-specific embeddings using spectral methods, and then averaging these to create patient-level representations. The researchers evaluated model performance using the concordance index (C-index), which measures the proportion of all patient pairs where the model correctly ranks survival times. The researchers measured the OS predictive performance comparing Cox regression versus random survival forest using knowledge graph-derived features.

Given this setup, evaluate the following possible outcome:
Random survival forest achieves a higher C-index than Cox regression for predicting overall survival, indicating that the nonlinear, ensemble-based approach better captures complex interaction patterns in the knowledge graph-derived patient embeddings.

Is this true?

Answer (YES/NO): YES